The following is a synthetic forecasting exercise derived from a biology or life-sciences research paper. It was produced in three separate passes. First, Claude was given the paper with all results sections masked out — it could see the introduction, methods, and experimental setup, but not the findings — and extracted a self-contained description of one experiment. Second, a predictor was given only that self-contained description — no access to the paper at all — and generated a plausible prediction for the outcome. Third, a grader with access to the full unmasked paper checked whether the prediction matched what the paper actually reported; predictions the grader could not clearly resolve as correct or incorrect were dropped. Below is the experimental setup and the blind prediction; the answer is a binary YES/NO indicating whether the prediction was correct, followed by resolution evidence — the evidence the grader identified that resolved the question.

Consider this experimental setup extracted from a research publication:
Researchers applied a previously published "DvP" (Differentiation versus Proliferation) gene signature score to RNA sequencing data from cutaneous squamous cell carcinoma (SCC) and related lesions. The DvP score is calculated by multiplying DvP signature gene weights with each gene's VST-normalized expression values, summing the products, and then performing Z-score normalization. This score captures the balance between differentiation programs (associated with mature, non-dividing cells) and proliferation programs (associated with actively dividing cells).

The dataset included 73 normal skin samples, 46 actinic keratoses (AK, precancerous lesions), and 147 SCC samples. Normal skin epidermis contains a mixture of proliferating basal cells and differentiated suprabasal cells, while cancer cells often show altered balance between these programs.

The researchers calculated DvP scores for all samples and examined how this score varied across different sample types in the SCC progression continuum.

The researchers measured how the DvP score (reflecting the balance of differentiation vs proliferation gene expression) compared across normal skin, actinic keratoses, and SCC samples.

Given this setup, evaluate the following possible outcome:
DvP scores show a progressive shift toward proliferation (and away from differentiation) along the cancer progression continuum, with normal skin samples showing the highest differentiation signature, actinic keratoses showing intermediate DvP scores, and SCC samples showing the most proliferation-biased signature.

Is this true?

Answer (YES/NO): YES